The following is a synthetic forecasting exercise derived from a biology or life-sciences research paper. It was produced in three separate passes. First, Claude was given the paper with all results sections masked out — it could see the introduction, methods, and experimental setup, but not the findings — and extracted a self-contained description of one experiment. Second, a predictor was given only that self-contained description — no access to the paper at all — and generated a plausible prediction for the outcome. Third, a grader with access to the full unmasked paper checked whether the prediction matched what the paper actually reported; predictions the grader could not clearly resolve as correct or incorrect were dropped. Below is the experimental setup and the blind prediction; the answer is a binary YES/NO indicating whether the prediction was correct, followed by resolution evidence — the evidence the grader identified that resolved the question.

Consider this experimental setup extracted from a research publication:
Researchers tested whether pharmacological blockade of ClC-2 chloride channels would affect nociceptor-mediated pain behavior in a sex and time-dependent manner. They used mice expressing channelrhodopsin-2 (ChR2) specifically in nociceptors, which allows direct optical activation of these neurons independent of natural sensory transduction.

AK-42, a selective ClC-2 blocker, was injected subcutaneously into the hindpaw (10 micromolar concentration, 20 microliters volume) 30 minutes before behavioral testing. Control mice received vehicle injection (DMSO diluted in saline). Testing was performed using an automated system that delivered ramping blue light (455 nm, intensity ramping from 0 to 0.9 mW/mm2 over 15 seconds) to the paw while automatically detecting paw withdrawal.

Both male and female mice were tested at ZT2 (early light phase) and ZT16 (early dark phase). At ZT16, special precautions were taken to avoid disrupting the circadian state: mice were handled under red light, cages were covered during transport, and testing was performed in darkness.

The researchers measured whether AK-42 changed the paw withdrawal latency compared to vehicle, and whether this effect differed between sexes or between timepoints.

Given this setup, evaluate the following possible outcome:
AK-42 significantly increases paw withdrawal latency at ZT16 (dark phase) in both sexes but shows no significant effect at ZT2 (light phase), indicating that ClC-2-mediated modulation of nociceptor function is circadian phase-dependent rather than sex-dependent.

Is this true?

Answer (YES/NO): NO